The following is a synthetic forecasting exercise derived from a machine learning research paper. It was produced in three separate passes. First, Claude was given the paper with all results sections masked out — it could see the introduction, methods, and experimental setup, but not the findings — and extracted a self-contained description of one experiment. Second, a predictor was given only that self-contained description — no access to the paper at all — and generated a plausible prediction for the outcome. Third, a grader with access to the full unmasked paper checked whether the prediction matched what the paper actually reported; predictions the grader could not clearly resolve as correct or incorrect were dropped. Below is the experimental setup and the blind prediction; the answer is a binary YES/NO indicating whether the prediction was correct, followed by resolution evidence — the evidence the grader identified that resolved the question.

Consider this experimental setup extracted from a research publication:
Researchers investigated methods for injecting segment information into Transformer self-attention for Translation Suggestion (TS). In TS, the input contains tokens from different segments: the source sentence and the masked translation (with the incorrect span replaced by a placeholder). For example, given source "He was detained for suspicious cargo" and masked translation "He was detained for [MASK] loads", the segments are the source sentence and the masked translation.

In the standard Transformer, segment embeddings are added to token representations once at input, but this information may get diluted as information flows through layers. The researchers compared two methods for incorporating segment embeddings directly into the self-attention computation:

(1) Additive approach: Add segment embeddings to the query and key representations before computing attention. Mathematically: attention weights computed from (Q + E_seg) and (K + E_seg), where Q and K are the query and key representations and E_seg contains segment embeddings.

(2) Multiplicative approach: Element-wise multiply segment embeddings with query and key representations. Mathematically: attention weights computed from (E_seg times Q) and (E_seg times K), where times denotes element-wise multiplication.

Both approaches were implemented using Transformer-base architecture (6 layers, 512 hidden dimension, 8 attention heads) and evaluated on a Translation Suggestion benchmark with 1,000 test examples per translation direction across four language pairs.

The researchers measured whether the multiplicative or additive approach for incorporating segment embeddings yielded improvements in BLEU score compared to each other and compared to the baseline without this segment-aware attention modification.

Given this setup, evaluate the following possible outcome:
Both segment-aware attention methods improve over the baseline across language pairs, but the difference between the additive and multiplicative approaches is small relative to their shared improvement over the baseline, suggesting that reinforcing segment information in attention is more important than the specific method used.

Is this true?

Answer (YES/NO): NO